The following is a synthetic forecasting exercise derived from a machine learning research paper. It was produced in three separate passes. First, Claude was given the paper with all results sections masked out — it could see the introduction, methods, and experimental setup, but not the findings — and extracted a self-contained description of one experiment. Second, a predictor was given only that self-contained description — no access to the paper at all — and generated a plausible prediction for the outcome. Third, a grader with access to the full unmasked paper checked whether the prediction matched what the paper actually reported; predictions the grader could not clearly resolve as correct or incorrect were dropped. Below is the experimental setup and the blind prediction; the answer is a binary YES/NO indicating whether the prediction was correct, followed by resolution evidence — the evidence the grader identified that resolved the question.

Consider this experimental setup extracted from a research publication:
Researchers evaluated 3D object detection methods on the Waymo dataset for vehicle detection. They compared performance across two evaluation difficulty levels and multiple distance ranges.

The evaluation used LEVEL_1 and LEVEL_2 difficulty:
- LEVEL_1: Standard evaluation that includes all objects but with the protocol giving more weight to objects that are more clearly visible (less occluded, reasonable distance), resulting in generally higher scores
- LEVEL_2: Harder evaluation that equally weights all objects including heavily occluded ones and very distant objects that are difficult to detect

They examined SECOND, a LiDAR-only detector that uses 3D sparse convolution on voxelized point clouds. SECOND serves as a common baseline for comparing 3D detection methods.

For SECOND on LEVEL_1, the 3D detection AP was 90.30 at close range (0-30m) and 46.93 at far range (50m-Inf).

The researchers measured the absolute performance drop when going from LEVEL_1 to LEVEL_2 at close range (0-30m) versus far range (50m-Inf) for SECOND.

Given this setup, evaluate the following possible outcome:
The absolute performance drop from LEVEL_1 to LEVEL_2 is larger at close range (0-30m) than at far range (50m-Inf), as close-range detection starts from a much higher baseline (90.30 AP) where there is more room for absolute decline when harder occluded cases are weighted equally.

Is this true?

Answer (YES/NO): NO